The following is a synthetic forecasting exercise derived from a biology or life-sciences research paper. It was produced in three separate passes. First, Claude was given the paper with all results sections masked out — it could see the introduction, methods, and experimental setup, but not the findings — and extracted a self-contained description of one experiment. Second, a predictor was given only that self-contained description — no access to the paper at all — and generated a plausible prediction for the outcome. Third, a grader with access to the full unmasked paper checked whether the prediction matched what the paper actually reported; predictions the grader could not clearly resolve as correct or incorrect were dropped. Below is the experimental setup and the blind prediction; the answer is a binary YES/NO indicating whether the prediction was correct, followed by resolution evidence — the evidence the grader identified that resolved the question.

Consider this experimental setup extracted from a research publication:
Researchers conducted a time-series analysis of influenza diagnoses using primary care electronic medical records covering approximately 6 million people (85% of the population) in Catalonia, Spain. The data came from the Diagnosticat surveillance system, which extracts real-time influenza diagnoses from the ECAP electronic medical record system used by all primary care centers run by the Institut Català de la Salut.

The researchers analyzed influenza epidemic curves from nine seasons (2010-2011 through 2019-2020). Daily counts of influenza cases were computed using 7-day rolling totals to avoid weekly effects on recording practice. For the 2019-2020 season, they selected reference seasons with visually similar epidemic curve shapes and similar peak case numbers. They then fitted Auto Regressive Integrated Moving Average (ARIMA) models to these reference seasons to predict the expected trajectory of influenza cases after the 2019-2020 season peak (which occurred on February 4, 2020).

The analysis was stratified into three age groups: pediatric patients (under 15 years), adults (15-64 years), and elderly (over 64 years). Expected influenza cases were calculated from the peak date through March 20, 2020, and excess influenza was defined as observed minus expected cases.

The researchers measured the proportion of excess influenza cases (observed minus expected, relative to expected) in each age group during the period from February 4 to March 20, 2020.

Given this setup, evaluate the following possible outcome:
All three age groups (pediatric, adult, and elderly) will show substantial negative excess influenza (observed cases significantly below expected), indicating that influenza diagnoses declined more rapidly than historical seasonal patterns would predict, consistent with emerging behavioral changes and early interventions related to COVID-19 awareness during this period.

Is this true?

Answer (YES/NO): NO